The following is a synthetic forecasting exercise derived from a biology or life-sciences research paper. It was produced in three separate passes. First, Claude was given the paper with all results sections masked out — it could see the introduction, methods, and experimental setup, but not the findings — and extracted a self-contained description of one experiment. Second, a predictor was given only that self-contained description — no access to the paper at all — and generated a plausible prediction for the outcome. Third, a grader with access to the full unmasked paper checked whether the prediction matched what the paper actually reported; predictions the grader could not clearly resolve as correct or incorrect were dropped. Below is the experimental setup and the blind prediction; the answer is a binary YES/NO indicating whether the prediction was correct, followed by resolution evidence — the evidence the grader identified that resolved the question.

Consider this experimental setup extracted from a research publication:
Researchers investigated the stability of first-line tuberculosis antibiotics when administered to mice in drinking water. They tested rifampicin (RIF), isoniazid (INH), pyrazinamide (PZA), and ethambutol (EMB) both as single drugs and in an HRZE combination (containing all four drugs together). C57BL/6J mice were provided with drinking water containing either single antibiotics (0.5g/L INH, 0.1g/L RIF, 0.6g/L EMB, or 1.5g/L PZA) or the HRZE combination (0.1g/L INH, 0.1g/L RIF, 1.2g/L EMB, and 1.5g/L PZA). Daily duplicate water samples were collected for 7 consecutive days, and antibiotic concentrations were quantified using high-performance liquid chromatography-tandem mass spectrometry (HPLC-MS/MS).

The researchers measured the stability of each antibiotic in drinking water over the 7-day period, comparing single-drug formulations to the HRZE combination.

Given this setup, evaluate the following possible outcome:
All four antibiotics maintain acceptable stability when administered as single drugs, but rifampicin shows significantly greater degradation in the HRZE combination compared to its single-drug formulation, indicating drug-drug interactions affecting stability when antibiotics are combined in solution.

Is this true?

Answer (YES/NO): NO